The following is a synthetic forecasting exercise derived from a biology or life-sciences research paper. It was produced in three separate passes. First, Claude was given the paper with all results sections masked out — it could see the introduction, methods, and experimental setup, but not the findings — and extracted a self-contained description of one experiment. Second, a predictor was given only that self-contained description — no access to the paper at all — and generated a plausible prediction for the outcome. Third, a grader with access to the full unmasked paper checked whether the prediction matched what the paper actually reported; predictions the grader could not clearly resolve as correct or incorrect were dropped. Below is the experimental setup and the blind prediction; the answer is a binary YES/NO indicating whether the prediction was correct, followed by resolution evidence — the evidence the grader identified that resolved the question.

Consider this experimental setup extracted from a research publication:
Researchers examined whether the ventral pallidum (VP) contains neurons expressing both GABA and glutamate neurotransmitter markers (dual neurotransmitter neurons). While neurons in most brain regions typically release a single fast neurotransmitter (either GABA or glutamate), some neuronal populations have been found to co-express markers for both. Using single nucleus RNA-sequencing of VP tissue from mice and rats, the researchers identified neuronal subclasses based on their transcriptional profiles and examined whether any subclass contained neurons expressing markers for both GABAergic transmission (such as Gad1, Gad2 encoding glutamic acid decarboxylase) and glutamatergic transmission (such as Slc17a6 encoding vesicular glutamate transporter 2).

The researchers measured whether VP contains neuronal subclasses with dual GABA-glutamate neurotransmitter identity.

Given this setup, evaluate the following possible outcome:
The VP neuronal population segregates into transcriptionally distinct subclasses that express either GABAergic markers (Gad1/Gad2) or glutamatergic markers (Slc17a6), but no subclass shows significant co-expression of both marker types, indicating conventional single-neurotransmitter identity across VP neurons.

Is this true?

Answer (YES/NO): NO